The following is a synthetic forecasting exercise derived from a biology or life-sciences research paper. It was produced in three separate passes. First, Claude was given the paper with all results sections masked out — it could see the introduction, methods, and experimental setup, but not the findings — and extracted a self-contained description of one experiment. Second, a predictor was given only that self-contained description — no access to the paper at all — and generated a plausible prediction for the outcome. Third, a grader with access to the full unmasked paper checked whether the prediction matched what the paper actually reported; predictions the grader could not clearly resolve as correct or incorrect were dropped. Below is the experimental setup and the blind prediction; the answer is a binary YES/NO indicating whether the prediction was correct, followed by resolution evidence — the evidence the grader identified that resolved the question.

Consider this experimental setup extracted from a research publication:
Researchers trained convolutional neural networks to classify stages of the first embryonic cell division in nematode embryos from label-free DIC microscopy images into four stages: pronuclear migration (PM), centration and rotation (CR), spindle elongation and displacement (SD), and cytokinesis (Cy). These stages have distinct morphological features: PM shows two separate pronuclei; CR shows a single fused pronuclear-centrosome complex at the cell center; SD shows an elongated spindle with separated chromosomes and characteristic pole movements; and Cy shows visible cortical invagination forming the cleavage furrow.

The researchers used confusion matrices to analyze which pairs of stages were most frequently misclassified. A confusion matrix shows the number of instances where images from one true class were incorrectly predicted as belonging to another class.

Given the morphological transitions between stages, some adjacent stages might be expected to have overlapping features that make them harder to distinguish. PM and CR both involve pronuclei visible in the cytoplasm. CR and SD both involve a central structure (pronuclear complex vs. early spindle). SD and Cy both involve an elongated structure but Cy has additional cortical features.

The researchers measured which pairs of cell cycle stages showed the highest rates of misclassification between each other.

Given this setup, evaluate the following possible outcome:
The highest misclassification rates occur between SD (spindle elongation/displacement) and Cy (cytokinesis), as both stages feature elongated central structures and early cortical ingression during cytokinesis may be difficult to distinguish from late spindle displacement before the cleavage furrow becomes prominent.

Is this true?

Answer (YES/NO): NO